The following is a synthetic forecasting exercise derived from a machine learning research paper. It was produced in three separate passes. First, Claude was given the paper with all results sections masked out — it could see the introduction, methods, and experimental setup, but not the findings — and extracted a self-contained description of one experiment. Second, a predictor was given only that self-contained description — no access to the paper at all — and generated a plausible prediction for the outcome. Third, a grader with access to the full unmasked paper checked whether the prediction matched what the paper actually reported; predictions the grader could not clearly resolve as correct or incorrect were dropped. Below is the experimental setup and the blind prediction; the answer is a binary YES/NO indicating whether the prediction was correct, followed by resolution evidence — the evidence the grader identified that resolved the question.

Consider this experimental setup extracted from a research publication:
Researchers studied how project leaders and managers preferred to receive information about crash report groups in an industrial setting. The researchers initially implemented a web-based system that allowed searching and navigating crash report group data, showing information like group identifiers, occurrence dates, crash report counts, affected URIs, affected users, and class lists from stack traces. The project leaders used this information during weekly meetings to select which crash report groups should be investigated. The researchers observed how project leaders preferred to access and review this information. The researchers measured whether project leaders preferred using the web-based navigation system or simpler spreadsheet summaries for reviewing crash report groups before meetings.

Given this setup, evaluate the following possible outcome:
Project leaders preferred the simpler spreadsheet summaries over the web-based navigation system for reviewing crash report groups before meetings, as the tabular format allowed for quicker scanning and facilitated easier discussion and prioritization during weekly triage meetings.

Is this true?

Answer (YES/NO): NO